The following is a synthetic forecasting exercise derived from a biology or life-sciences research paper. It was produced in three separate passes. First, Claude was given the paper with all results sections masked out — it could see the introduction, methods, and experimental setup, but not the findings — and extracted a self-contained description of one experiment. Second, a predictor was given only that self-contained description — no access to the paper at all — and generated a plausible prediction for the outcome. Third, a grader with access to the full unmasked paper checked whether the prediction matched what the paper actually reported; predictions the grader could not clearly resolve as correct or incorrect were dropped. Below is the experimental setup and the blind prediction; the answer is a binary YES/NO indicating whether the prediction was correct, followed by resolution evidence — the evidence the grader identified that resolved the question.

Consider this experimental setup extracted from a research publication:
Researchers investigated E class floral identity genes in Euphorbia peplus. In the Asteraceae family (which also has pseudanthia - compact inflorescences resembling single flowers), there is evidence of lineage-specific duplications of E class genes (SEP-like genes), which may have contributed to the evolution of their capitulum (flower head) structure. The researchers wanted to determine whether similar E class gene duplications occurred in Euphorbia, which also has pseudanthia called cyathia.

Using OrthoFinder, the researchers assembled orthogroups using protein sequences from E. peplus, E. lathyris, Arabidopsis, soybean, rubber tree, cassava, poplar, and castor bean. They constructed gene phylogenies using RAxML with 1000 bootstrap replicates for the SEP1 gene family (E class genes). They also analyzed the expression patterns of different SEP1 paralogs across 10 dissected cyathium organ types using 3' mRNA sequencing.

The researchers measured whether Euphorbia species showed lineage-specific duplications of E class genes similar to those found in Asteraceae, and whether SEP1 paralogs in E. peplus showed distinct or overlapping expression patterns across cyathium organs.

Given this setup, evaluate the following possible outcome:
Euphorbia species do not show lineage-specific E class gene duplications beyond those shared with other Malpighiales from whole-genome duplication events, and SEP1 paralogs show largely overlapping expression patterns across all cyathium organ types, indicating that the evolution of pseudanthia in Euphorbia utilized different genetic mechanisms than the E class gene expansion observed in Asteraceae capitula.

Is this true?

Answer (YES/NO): NO